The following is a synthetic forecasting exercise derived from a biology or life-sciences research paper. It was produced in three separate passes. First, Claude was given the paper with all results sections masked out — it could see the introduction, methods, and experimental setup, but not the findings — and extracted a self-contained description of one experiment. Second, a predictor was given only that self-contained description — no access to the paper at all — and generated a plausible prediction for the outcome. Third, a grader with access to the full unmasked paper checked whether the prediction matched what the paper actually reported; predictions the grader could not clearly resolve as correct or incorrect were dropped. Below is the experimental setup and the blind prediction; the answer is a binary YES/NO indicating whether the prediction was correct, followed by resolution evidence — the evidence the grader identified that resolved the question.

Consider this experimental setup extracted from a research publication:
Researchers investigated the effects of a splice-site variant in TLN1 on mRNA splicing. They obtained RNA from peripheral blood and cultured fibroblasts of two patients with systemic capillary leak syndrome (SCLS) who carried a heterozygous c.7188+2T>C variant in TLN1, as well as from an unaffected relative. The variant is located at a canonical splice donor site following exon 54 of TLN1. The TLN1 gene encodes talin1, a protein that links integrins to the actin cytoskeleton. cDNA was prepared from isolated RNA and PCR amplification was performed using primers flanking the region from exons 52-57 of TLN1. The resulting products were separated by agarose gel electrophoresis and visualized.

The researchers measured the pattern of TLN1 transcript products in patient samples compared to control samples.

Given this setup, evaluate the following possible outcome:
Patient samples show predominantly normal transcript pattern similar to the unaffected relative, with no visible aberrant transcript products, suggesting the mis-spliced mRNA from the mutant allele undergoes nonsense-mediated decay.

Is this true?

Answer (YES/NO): NO